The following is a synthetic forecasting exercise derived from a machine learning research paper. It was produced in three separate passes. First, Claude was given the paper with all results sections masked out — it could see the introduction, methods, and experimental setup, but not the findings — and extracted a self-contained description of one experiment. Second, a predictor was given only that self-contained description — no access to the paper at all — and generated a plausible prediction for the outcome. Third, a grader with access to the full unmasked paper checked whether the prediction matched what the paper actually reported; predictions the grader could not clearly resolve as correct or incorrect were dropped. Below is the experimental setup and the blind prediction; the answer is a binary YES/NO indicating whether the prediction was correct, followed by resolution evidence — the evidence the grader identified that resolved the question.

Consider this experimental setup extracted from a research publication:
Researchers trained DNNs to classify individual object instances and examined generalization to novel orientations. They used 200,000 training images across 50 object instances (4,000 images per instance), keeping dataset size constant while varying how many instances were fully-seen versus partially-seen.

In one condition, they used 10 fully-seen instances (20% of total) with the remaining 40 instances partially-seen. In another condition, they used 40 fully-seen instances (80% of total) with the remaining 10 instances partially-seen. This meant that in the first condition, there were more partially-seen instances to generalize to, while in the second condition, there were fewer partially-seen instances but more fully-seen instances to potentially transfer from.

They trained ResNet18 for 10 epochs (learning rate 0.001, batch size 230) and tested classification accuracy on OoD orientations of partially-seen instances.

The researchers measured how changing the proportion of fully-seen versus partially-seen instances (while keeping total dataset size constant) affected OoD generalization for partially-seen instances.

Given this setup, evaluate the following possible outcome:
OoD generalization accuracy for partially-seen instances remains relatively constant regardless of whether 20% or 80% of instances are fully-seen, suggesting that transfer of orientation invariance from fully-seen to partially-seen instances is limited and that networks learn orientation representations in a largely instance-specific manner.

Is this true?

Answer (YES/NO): NO